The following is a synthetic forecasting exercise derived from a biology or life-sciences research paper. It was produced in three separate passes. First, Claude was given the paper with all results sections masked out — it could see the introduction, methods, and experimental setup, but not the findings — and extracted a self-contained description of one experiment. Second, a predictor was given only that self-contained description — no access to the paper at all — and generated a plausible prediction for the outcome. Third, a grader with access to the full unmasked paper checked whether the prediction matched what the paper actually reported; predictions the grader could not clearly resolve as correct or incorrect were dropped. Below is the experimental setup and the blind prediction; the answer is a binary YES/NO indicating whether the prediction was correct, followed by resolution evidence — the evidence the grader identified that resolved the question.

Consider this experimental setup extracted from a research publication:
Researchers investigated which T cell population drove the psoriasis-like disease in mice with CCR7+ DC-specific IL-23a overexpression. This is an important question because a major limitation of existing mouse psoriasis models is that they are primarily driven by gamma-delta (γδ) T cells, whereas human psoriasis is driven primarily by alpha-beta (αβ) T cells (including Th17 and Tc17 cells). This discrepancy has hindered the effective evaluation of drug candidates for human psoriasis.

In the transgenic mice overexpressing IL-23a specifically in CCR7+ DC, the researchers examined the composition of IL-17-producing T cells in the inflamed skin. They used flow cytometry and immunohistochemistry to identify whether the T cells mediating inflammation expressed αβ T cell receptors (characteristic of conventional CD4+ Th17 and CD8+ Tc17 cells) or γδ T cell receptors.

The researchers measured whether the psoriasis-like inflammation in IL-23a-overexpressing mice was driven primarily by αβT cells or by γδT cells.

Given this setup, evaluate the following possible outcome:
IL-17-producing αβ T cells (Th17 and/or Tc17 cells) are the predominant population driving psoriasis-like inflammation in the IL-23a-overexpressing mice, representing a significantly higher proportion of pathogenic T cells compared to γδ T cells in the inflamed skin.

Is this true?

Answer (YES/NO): YES